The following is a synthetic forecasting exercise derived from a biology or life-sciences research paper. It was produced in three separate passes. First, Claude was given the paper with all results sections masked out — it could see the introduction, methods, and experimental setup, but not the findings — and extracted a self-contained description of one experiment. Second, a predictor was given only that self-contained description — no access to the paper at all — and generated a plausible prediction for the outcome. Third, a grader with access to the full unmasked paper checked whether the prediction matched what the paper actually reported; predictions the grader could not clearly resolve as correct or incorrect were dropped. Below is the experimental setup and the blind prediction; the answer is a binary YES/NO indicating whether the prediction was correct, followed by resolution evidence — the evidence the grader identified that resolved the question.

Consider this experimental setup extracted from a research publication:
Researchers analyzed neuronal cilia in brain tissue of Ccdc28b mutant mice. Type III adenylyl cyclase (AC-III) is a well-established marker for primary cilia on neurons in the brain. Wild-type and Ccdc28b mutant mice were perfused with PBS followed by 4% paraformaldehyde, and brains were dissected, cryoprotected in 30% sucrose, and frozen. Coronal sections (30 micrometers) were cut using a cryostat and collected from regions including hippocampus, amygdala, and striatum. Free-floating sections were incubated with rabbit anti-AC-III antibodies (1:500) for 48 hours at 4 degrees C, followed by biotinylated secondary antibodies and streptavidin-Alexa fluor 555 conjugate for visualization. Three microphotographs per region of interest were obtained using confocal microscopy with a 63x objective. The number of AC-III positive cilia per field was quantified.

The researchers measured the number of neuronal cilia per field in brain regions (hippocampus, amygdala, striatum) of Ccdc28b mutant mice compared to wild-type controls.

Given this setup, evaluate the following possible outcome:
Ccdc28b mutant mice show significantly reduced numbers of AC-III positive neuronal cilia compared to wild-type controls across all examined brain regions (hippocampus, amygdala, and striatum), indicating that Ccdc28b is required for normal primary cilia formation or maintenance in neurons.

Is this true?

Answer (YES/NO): NO